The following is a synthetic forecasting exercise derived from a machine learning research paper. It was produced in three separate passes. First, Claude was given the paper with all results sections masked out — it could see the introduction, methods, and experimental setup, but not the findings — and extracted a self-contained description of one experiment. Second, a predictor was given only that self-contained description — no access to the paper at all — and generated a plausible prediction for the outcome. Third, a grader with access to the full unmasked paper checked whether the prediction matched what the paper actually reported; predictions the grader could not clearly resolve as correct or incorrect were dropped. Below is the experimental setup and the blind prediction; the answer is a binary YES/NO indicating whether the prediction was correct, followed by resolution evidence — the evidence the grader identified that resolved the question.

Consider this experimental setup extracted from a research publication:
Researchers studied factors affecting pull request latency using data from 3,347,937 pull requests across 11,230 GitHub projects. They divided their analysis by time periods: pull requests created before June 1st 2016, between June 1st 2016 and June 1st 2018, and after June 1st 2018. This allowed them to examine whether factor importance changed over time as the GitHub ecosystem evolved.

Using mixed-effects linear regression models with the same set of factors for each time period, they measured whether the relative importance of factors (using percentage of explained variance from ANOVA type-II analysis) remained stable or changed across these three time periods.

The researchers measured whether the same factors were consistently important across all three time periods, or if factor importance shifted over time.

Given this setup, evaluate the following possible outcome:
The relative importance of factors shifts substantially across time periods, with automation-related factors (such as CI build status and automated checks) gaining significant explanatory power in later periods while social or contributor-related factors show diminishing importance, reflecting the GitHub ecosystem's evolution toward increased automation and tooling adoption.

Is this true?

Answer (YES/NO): NO